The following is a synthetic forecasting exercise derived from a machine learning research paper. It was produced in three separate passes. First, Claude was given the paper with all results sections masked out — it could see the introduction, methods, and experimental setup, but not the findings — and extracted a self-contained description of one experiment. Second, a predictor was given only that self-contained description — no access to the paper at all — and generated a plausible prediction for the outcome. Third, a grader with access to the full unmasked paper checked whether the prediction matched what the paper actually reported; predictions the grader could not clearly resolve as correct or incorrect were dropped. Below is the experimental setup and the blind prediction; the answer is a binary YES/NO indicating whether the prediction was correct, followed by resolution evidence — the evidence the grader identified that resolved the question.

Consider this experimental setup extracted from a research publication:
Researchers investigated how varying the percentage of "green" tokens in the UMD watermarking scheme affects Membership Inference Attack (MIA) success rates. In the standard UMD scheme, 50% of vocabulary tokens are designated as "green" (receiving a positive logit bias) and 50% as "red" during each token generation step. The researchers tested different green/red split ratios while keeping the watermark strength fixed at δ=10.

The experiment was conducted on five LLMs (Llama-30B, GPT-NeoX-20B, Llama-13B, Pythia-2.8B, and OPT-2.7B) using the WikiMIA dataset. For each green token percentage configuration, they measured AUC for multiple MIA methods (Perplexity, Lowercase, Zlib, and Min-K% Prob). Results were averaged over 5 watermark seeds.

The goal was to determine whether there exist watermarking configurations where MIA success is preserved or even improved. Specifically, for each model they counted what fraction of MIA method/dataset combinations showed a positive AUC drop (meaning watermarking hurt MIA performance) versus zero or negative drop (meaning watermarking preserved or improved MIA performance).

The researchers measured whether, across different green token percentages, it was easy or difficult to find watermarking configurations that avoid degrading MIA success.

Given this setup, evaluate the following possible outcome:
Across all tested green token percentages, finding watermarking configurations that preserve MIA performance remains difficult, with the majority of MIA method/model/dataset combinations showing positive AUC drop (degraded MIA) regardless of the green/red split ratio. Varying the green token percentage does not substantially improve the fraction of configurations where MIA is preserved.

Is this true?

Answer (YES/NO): YES